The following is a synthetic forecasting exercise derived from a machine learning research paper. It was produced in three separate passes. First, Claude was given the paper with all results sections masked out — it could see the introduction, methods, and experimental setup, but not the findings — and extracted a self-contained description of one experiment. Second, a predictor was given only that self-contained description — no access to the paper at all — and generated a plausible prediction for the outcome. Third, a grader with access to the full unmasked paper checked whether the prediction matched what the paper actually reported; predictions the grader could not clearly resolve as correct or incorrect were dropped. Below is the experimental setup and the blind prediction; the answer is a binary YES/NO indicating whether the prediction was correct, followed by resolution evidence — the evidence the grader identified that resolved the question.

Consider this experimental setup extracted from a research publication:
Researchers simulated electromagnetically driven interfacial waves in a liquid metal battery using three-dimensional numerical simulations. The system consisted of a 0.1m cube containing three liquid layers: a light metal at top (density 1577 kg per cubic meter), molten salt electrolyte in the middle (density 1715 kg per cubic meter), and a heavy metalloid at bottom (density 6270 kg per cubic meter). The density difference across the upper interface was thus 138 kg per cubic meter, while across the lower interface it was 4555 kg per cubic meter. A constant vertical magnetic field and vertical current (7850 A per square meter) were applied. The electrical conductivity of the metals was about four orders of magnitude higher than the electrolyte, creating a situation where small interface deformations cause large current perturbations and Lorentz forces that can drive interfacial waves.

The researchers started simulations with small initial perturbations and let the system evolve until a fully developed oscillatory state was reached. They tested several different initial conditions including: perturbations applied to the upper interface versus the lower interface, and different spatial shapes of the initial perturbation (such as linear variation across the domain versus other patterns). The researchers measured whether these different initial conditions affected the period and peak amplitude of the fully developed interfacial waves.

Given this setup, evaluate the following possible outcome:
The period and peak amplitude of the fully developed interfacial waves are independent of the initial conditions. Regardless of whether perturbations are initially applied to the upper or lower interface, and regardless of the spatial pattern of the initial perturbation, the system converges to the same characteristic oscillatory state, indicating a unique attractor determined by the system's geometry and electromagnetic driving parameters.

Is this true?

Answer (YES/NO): YES